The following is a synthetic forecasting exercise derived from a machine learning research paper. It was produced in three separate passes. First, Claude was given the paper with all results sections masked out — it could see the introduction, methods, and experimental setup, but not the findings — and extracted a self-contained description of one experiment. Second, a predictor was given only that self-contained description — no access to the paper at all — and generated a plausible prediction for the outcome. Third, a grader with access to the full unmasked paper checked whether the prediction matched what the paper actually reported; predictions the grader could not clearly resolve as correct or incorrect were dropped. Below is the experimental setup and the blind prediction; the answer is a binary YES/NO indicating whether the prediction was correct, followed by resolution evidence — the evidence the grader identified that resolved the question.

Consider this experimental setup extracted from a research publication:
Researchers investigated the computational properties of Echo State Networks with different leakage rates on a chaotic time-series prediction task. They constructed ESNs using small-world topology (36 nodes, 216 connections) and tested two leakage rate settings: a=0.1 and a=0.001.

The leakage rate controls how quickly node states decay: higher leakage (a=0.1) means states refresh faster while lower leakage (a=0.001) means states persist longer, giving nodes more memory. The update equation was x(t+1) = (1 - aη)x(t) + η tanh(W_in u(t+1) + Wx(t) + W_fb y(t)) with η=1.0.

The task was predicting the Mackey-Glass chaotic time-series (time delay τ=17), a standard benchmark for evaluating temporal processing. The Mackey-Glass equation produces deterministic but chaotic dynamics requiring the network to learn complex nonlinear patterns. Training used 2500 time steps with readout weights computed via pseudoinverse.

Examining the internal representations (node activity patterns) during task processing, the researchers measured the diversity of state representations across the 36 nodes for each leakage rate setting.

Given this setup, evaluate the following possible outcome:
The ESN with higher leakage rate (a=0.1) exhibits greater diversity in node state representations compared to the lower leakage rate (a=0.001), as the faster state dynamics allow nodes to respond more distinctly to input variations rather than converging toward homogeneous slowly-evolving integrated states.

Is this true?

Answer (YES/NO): YES